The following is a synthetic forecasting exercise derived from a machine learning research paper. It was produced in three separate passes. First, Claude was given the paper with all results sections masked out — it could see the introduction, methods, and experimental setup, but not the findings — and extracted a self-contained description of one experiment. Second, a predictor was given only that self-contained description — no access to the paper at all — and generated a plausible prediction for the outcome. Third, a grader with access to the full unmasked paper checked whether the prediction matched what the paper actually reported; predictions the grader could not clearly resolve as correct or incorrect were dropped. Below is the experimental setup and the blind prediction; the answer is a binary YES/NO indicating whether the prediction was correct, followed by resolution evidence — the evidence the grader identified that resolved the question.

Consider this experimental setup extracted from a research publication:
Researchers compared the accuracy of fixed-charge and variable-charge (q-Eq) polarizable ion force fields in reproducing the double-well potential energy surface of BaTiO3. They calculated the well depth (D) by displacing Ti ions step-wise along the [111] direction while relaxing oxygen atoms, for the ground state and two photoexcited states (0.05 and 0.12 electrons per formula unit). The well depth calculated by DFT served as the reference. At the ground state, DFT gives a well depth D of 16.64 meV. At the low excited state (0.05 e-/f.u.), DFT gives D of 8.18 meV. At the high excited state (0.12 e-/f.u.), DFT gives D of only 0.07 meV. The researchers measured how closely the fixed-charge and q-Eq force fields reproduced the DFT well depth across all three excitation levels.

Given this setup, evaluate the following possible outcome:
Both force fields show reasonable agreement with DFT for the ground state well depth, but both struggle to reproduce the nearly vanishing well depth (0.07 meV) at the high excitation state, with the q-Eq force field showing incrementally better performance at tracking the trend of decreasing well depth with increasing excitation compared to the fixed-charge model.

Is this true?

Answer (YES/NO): NO